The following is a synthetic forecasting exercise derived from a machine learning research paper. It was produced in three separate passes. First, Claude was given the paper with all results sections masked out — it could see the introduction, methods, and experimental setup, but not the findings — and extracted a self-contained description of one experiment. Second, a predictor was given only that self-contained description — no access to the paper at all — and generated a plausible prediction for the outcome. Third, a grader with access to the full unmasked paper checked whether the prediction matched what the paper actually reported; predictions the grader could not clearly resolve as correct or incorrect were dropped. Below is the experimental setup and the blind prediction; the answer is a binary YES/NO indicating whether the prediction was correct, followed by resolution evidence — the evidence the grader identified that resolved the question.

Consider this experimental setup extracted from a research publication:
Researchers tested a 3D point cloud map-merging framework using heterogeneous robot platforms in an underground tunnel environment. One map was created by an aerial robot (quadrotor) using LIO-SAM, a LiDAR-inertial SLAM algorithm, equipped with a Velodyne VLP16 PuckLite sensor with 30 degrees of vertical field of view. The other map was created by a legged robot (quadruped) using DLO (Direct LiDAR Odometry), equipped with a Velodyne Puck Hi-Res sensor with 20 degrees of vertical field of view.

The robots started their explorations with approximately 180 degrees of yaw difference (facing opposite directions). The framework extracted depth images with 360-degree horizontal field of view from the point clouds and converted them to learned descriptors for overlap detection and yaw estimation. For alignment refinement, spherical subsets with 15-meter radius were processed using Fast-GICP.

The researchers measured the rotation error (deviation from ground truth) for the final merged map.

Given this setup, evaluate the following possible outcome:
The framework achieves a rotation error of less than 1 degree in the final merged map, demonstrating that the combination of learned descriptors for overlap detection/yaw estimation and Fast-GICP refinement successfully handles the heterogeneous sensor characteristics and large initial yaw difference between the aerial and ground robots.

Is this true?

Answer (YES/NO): NO